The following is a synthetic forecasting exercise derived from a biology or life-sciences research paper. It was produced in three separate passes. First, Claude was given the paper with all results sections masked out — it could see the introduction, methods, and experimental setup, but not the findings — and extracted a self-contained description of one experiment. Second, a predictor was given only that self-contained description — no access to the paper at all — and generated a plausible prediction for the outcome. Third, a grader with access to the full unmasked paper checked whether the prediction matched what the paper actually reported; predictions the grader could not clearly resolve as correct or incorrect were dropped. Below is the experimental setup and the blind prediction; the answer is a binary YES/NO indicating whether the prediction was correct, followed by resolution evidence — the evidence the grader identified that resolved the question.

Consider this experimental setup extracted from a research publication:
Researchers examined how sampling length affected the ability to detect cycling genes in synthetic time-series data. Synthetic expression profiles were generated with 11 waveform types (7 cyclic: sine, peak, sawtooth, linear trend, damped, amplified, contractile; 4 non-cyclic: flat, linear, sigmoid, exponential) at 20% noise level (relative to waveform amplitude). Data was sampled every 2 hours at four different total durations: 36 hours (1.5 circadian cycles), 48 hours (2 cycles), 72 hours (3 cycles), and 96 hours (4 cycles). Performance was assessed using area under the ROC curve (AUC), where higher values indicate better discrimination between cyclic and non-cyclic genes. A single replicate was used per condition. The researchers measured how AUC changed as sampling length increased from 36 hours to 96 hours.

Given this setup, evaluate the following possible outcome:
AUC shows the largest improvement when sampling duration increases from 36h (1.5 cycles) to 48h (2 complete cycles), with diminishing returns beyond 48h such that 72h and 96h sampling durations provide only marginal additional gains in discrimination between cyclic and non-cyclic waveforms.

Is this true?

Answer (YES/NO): NO